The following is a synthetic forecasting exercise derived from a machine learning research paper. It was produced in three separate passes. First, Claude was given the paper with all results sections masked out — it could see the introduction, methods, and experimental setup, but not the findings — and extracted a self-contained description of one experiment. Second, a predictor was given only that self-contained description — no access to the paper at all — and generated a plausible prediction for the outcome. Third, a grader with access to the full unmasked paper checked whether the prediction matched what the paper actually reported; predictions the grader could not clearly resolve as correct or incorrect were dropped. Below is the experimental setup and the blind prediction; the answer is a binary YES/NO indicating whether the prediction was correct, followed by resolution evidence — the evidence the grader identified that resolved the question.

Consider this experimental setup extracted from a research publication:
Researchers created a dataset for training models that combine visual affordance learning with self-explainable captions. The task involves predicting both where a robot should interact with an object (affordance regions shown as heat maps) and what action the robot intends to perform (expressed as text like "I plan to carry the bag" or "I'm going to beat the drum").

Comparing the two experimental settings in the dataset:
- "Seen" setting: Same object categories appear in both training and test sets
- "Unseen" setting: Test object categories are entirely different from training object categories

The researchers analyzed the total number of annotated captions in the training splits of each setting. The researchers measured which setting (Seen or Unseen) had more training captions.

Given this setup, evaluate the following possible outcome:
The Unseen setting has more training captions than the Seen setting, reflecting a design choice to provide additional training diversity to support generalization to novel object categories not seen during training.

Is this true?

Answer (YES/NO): YES